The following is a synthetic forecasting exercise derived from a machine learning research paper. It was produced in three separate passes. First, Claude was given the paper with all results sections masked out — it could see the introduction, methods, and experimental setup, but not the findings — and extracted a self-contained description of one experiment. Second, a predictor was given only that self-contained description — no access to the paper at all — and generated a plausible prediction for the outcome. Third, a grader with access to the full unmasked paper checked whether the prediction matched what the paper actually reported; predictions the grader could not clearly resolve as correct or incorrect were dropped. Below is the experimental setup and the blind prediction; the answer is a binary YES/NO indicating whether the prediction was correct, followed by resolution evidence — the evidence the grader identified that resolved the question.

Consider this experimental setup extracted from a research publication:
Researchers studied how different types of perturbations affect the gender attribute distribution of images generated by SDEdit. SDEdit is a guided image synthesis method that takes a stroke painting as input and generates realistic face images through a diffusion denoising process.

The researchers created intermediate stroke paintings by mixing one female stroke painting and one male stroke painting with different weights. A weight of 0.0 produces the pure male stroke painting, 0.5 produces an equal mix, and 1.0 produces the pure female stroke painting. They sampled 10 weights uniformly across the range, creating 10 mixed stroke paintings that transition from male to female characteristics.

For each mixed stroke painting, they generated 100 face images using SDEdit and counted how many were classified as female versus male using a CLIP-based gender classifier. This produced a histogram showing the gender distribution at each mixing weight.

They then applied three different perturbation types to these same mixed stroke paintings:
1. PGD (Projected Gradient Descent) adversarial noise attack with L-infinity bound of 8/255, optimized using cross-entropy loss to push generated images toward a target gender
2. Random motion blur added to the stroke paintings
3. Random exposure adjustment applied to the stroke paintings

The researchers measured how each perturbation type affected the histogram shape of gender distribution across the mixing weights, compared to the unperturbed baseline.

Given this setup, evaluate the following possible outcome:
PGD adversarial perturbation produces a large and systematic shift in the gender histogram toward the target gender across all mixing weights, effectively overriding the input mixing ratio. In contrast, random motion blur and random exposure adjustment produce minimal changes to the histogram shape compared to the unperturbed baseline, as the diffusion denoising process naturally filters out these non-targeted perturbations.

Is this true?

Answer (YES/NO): NO